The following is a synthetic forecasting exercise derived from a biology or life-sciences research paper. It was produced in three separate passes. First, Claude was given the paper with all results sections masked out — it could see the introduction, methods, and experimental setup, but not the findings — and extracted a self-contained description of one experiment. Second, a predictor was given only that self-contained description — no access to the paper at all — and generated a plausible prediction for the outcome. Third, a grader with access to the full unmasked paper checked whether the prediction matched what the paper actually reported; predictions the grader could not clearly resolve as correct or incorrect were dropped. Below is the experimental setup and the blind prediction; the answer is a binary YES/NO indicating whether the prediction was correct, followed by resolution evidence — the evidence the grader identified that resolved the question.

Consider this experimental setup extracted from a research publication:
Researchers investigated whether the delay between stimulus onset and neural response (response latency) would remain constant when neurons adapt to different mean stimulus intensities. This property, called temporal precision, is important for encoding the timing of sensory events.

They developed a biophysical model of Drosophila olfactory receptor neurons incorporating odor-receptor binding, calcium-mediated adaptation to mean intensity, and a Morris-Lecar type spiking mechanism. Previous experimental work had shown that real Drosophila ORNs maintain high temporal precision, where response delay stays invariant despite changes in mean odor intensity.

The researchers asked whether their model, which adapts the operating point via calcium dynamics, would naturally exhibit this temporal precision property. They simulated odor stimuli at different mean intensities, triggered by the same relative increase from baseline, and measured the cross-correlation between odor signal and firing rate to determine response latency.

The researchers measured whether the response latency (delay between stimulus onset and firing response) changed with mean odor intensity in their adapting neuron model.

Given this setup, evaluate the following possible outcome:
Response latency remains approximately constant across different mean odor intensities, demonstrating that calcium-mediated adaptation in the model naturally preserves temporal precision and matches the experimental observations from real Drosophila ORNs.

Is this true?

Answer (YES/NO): YES